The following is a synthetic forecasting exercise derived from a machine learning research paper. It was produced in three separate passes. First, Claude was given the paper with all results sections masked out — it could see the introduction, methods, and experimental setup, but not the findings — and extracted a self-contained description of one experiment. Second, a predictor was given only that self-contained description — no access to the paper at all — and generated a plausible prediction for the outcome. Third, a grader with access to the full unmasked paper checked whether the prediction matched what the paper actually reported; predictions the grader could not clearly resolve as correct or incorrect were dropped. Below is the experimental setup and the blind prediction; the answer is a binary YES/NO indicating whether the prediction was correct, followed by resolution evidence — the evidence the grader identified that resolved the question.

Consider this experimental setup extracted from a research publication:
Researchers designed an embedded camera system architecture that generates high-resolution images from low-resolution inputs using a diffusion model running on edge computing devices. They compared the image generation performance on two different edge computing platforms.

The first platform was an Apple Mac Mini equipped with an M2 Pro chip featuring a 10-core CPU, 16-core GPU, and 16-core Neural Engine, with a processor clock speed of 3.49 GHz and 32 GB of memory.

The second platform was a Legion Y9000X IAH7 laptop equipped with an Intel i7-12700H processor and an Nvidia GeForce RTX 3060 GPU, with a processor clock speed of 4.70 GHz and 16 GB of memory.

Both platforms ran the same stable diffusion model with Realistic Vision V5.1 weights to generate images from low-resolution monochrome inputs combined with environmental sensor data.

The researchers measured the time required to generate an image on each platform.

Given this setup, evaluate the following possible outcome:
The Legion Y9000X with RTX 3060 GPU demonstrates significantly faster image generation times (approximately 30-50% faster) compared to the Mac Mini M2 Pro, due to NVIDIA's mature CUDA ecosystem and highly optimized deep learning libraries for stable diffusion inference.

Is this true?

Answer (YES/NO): NO